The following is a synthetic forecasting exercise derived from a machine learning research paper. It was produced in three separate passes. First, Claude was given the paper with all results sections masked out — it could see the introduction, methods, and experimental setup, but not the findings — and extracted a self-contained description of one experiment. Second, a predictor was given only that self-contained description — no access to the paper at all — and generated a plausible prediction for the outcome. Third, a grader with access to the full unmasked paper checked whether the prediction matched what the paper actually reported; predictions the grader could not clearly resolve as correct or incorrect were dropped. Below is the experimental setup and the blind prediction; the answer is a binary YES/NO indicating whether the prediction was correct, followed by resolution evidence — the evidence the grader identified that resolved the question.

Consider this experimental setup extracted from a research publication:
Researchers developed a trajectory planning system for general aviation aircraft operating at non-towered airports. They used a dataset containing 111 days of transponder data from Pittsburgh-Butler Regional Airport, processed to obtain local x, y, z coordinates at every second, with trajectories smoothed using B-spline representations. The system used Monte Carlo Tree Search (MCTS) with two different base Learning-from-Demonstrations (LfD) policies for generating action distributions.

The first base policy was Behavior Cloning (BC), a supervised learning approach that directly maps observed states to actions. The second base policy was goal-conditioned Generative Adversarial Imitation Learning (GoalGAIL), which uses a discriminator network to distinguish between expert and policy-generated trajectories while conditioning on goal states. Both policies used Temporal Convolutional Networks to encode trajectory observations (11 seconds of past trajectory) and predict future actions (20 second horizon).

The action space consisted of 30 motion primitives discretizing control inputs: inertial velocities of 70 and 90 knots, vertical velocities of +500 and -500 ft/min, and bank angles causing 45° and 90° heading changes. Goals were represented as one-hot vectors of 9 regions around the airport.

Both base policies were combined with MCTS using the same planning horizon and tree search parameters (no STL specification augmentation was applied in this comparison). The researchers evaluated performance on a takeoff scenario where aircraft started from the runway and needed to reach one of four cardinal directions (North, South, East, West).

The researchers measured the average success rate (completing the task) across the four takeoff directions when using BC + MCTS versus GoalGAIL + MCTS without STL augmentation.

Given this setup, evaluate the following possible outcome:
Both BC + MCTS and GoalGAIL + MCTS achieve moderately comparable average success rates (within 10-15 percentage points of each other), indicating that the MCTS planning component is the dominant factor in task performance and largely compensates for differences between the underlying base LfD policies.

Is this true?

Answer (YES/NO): YES